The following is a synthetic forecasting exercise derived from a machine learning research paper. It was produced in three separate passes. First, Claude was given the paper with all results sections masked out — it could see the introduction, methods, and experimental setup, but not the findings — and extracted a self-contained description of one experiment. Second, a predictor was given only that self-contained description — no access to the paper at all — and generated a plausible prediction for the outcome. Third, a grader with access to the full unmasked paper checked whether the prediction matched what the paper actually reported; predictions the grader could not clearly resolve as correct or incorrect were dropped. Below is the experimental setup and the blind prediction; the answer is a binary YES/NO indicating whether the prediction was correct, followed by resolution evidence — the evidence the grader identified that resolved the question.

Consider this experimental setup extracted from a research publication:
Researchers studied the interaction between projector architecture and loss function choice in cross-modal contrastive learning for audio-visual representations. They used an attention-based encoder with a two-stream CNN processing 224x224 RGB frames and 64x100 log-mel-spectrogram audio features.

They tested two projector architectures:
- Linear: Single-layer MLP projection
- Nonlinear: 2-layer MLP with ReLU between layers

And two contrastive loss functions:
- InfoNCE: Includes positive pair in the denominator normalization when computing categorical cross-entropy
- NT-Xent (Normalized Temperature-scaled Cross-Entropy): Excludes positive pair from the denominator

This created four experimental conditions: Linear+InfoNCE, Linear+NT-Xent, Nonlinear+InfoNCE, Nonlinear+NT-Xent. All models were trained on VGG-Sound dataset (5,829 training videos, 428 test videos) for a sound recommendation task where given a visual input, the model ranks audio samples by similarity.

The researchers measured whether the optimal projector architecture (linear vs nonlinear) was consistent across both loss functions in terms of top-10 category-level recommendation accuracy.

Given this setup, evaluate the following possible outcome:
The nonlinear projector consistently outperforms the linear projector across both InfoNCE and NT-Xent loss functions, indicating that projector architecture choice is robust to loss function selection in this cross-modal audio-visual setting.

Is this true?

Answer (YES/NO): NO